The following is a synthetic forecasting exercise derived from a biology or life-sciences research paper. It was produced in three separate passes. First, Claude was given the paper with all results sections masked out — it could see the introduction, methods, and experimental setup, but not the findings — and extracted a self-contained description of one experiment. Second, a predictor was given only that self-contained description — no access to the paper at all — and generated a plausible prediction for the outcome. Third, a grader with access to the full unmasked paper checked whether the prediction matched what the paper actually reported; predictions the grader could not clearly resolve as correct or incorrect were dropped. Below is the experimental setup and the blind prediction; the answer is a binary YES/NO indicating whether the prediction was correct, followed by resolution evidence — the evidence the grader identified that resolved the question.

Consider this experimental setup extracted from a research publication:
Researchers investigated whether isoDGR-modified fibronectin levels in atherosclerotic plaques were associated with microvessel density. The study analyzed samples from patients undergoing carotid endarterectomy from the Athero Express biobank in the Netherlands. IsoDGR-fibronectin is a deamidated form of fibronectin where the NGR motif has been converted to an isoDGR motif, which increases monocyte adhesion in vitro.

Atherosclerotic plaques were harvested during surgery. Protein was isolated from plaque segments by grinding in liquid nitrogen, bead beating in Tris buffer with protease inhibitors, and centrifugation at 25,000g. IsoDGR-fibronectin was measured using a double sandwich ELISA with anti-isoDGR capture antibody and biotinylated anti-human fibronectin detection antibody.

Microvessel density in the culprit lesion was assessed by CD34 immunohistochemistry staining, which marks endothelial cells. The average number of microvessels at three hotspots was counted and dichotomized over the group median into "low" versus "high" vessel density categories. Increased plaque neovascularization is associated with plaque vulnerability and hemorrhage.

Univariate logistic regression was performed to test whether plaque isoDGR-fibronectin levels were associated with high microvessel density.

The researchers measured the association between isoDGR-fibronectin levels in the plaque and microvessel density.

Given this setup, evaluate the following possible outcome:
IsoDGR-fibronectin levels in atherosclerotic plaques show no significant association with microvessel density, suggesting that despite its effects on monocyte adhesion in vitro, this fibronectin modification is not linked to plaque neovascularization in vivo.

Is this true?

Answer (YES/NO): YES